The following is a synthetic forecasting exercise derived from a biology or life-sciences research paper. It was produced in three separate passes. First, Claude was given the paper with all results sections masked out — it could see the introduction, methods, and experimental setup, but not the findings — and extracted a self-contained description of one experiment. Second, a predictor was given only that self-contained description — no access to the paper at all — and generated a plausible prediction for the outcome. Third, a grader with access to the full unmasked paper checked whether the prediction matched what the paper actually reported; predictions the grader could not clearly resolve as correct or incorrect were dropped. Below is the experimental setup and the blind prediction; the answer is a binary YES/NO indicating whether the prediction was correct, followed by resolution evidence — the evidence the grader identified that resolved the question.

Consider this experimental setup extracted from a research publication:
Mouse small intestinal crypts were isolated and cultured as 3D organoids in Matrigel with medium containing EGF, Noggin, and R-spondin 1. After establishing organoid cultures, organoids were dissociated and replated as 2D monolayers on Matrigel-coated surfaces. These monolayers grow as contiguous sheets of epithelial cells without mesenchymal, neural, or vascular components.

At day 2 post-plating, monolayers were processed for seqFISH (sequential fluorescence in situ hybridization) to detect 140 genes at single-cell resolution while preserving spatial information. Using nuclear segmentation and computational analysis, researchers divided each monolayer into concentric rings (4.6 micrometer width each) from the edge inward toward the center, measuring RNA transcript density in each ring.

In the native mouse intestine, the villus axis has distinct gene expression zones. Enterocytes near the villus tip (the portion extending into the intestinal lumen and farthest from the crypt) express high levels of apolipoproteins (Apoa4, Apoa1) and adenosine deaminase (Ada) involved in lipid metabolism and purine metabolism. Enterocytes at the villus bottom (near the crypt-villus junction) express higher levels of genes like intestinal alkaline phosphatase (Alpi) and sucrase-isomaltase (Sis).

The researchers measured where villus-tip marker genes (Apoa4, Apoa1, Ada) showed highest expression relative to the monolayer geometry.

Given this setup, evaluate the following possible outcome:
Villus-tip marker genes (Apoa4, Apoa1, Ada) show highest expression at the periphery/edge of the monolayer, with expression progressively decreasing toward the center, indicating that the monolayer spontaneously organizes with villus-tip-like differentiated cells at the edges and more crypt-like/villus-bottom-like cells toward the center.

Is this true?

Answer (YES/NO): YES